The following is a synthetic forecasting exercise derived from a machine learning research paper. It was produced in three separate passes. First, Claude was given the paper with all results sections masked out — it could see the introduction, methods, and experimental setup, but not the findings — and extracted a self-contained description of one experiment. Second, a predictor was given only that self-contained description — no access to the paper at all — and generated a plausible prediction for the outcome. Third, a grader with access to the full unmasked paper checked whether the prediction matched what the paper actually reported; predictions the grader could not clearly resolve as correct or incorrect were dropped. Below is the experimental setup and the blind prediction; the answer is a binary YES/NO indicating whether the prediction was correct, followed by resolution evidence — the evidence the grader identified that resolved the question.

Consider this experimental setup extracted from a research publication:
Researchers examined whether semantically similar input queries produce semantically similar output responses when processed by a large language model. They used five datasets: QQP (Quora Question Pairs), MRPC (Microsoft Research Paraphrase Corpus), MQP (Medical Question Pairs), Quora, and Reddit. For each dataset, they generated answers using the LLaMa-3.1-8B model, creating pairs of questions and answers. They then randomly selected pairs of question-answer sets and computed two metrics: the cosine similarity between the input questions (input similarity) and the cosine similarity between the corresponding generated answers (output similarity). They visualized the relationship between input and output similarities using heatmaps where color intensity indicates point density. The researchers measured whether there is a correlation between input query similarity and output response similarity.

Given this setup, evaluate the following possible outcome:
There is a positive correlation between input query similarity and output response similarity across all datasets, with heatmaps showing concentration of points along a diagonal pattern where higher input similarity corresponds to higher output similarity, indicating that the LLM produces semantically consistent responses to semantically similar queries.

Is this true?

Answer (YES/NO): YES